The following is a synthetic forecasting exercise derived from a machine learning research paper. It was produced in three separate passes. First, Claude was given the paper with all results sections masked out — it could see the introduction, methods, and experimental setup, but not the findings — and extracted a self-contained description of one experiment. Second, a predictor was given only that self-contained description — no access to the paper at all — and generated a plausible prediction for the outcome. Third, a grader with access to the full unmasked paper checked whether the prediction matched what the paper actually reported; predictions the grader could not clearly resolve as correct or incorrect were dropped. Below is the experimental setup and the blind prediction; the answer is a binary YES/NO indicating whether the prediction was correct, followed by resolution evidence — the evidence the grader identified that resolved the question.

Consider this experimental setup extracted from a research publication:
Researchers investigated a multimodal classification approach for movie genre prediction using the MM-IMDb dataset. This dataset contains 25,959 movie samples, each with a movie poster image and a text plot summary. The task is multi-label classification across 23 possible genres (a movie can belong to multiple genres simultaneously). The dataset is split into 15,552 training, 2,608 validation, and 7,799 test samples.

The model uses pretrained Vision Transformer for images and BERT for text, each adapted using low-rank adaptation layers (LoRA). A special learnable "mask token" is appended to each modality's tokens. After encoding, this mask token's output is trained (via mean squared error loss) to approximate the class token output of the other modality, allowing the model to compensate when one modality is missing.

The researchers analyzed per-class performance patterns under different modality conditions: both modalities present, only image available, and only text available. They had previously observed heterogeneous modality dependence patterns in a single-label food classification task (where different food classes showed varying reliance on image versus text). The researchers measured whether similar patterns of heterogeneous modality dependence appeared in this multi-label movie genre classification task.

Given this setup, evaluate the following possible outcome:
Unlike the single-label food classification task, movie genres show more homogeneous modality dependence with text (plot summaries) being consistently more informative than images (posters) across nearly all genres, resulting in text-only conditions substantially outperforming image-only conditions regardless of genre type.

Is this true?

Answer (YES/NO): NO